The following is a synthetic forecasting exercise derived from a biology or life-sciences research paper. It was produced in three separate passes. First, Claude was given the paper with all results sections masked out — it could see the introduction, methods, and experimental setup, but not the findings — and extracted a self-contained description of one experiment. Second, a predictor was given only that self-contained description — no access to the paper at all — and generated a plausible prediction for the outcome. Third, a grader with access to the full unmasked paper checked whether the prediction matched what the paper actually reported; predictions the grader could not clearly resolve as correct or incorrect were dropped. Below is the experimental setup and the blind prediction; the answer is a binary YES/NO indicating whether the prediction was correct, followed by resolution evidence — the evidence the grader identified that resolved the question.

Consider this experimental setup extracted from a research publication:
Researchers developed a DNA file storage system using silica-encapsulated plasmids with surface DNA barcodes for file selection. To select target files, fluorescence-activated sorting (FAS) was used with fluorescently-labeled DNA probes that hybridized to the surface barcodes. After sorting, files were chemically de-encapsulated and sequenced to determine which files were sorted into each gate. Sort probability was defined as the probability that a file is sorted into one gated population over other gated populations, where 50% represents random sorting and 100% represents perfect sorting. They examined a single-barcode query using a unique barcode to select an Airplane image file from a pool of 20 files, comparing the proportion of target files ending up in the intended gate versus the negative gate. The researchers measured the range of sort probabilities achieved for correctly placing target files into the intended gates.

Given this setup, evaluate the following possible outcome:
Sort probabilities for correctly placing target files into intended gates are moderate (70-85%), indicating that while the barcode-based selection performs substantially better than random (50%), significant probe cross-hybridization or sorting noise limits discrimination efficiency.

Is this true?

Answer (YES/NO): NO